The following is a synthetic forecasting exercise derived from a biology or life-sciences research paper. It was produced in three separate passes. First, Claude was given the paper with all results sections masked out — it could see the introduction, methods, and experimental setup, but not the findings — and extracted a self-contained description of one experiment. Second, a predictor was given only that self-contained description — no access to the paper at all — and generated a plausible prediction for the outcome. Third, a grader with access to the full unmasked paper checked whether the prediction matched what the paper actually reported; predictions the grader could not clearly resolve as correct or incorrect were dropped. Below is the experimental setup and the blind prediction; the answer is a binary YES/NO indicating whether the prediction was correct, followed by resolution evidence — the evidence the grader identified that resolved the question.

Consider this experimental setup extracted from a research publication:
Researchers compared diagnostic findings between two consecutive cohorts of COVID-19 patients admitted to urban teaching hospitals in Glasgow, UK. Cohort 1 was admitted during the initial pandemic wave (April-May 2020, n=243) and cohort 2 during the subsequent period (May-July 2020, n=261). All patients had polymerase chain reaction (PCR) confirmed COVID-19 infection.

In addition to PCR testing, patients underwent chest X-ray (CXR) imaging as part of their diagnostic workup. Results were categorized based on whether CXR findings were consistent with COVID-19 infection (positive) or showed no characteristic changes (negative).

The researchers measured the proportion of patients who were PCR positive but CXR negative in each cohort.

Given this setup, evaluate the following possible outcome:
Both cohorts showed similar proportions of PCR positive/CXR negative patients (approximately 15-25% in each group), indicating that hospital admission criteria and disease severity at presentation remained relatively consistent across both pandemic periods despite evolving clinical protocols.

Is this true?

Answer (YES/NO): NO